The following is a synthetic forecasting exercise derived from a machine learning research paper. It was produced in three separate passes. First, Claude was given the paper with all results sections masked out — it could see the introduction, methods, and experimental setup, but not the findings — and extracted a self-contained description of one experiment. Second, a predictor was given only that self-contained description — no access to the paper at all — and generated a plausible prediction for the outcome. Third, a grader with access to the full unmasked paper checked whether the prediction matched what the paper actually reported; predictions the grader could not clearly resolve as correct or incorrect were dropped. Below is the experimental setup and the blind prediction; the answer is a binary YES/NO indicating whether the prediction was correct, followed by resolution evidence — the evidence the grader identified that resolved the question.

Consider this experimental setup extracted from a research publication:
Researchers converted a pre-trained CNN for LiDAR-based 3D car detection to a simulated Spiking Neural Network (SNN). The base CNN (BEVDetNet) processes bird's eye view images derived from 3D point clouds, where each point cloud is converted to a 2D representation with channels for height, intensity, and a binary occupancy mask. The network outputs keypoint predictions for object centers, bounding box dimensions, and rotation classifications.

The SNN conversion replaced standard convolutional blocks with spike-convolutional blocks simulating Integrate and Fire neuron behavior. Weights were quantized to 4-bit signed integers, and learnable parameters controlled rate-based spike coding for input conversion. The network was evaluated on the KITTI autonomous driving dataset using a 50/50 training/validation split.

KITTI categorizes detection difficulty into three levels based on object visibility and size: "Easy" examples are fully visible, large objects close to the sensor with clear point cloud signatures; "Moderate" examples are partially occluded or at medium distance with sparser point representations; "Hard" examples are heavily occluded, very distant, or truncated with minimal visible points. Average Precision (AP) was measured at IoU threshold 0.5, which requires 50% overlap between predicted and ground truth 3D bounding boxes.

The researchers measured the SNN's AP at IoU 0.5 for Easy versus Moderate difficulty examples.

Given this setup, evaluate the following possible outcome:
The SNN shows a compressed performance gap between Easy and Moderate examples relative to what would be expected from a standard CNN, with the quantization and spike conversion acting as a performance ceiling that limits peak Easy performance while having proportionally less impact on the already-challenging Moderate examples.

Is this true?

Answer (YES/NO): NO